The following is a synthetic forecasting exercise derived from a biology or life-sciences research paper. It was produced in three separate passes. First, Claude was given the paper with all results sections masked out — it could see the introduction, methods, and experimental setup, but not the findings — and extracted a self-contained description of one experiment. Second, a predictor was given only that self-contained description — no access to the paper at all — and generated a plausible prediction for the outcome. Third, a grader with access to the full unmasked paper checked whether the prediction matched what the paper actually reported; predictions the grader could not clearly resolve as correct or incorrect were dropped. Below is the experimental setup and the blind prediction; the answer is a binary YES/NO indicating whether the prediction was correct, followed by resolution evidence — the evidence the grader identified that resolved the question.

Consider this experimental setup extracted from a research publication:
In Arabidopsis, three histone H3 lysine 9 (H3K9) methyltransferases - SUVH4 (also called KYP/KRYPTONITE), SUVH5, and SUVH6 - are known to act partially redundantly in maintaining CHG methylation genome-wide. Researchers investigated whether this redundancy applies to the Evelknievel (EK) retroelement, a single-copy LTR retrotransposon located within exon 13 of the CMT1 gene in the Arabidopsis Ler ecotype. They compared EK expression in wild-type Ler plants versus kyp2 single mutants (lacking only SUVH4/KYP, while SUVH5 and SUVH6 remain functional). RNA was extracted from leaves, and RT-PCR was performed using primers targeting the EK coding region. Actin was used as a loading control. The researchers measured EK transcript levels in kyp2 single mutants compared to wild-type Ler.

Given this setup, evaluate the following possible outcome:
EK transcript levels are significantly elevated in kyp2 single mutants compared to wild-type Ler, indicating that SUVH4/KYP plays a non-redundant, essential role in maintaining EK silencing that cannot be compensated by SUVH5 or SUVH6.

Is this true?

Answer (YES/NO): YES